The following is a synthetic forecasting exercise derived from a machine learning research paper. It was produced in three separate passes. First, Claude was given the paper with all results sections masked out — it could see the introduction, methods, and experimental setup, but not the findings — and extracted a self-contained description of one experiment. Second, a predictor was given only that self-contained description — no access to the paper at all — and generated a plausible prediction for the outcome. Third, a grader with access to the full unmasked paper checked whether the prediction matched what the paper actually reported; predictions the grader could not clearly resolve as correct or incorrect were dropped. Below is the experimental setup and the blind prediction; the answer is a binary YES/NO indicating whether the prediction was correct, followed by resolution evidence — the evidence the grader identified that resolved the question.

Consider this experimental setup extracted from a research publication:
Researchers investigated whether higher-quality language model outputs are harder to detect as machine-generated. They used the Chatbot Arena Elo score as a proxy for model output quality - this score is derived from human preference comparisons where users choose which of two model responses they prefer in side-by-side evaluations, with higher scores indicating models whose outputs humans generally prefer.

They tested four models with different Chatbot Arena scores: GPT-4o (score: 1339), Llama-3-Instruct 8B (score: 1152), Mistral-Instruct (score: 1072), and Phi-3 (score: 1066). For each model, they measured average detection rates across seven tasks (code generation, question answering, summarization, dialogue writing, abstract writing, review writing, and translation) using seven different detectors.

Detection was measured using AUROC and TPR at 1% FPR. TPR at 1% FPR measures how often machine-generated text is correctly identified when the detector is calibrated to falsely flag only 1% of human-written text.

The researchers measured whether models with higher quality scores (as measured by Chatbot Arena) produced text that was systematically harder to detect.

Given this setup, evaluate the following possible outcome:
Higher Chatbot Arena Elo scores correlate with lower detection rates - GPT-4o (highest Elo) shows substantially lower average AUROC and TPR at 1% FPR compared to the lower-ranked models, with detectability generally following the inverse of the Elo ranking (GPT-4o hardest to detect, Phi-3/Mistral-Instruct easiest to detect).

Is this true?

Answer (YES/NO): NO